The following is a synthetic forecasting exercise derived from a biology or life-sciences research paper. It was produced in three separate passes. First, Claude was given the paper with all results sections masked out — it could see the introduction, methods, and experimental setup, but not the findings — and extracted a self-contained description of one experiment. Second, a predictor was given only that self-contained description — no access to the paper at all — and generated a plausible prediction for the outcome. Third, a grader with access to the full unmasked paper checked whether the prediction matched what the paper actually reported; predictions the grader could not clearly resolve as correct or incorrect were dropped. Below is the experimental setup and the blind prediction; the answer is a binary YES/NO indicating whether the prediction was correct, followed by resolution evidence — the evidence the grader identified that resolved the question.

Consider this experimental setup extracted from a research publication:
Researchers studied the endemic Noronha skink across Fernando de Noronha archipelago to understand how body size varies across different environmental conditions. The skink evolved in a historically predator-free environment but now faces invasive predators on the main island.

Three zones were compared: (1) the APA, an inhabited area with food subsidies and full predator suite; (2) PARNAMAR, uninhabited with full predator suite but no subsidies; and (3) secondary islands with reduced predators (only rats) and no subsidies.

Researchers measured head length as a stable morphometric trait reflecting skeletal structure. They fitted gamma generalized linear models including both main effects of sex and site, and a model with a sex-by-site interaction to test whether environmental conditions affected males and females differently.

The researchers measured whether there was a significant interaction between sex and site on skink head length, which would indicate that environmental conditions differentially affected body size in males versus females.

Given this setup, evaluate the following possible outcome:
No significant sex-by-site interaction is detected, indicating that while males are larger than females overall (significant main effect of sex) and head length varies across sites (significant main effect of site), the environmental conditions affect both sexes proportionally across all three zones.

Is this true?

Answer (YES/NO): NO